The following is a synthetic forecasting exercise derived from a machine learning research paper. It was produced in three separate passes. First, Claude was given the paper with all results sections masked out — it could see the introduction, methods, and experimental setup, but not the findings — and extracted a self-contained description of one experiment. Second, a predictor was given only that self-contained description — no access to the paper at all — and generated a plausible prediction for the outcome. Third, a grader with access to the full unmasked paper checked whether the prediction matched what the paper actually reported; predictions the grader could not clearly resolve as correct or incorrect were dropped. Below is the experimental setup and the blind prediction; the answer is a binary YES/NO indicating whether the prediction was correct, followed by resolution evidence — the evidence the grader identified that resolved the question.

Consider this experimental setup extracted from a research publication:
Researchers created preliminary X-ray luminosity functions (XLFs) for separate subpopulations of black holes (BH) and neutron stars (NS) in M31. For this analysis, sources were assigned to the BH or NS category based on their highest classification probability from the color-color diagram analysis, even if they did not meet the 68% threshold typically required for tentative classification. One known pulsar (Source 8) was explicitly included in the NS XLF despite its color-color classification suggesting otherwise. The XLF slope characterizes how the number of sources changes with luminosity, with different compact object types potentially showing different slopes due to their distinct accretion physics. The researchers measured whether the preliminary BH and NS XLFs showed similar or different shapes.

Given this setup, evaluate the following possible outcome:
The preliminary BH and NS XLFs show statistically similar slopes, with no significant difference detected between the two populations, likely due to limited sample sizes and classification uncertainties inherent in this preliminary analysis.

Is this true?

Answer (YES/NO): NO